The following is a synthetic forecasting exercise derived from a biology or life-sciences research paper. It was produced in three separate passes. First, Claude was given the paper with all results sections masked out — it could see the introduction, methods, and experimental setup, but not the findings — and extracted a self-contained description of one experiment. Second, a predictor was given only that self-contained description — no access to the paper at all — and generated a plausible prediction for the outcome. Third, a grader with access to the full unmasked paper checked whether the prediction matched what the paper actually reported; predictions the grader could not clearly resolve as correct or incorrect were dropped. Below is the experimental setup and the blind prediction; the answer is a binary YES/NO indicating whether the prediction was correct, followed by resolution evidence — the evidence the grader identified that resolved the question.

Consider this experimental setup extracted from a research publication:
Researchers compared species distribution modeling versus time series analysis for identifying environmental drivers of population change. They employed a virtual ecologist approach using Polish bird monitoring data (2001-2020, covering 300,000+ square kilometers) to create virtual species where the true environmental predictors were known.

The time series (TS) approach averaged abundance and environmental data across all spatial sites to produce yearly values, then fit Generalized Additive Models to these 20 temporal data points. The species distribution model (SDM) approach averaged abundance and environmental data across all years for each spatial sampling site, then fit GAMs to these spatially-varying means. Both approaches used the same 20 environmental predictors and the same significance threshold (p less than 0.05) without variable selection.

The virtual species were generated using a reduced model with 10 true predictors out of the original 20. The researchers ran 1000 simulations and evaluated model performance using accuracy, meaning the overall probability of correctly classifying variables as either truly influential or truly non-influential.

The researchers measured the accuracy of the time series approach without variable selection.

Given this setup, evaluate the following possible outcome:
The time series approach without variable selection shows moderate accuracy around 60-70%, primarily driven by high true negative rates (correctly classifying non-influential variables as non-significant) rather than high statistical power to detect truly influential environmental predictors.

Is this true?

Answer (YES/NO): NO